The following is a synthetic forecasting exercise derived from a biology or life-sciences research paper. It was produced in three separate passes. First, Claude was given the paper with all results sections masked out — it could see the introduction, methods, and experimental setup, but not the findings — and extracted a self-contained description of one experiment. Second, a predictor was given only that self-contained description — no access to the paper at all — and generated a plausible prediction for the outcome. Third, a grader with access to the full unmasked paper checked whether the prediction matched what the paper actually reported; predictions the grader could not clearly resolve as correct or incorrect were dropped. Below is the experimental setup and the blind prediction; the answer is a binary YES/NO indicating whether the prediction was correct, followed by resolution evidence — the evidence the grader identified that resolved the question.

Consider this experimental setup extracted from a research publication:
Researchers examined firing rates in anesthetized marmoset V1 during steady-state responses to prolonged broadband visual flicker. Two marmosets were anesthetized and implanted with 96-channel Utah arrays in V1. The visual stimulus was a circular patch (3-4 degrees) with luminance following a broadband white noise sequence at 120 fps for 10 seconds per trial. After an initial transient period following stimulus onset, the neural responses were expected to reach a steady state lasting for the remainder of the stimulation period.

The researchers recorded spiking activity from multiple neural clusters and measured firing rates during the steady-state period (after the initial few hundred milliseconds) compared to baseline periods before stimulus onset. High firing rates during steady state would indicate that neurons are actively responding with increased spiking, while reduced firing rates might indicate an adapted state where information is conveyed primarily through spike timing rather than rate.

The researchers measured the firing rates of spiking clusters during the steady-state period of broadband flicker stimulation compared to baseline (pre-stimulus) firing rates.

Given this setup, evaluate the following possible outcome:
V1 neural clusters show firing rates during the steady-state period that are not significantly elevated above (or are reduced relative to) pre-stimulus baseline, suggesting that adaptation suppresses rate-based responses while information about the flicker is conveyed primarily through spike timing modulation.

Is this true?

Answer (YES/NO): YES